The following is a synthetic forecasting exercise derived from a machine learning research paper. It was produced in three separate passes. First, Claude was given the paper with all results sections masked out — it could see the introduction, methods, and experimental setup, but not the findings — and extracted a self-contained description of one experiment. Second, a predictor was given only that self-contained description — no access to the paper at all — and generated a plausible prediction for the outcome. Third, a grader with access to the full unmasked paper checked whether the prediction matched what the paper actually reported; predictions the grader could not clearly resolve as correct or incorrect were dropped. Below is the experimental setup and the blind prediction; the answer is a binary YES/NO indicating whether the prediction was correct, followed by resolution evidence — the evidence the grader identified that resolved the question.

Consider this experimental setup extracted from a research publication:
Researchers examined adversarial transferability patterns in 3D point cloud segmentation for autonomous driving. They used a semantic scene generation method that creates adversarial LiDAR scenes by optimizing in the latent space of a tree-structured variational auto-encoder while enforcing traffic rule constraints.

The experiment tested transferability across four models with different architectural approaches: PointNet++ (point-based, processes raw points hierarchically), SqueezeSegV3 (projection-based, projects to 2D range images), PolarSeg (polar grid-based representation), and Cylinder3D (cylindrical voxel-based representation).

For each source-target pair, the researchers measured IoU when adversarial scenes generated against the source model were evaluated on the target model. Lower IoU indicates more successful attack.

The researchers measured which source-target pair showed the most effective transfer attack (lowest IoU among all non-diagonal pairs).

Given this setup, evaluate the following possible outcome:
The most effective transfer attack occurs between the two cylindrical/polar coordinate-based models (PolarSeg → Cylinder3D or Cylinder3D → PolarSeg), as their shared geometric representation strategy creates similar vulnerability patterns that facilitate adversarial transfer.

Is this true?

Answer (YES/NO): NO